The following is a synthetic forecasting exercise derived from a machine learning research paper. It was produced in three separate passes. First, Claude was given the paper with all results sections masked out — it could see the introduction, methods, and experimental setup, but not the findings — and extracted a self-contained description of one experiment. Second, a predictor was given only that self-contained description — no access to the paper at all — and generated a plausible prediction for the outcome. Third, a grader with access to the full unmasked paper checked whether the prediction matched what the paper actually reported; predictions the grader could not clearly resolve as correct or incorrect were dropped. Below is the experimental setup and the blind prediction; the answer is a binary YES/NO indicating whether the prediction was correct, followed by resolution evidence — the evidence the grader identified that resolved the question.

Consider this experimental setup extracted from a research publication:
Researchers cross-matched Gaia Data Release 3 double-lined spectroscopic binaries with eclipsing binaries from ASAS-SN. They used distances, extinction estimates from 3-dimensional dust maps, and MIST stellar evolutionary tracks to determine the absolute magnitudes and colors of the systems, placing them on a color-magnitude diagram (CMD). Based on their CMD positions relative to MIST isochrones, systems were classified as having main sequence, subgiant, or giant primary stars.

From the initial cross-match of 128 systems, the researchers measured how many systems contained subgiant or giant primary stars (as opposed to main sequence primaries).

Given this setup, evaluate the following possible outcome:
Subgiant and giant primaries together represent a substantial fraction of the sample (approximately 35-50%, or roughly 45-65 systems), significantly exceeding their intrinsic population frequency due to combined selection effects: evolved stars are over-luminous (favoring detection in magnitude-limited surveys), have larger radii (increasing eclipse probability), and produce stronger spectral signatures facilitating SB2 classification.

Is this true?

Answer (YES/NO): NO